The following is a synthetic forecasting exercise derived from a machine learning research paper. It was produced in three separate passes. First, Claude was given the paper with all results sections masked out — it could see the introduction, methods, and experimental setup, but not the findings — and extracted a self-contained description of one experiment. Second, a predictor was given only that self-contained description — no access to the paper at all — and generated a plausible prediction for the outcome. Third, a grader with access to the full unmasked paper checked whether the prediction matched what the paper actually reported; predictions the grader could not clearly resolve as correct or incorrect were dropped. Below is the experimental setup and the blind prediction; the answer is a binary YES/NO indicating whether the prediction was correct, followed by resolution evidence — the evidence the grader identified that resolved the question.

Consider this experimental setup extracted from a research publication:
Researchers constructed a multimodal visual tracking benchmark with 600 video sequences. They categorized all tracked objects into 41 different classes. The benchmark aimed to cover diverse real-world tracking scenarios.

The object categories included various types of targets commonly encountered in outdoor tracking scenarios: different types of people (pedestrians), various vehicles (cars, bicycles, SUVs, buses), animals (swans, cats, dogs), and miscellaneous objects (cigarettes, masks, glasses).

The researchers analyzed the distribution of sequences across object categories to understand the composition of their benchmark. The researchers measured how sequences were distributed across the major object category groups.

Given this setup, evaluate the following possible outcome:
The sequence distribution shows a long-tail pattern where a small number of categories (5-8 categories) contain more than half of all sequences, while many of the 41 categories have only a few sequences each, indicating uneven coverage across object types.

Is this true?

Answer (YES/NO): NO